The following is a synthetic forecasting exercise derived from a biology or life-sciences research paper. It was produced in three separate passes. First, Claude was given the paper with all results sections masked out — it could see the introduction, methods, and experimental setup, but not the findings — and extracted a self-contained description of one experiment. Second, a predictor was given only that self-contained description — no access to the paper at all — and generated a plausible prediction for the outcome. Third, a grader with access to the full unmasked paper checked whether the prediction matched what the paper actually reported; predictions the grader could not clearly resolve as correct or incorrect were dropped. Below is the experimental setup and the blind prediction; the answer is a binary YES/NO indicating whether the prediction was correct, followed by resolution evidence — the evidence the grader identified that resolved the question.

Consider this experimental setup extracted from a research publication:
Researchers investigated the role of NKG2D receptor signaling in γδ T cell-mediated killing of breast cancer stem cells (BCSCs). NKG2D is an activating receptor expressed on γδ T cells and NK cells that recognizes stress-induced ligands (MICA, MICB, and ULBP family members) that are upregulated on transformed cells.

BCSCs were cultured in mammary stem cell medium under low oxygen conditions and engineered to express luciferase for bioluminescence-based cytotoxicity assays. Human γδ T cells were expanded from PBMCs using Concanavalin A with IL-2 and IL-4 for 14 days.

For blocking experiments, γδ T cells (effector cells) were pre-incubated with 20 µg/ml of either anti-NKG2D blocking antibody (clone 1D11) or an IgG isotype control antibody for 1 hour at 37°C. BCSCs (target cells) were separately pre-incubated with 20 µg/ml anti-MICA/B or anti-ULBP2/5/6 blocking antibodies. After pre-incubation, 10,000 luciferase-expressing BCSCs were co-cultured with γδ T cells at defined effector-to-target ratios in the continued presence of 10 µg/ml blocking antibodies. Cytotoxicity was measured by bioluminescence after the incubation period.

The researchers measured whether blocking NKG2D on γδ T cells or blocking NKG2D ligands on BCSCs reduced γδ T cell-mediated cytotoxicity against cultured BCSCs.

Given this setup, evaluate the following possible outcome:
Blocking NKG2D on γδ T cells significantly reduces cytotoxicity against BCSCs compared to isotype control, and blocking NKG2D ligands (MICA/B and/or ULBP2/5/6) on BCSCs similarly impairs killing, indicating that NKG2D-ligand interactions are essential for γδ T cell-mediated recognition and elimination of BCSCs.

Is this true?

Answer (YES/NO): NO